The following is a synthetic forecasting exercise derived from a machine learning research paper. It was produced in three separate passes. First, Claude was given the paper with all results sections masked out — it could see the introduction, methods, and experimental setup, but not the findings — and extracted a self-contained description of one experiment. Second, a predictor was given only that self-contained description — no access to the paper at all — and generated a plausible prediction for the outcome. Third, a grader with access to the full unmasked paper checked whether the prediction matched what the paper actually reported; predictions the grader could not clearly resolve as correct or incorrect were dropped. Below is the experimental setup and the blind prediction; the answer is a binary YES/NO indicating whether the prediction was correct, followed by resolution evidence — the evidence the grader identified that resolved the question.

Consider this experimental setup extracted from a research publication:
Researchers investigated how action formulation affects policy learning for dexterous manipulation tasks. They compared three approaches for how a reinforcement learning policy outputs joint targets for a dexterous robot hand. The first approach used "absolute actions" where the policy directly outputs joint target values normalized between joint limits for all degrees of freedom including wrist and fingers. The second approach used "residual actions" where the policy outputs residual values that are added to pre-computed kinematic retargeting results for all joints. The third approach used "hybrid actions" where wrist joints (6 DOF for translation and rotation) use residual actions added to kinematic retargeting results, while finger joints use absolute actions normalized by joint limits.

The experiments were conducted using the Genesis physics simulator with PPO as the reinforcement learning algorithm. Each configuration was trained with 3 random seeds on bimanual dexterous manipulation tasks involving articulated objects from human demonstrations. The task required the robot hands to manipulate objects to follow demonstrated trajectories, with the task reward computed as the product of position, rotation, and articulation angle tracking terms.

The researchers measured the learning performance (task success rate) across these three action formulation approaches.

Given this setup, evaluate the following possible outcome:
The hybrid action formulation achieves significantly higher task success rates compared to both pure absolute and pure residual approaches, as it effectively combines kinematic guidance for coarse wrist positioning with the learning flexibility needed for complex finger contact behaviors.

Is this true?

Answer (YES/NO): YES